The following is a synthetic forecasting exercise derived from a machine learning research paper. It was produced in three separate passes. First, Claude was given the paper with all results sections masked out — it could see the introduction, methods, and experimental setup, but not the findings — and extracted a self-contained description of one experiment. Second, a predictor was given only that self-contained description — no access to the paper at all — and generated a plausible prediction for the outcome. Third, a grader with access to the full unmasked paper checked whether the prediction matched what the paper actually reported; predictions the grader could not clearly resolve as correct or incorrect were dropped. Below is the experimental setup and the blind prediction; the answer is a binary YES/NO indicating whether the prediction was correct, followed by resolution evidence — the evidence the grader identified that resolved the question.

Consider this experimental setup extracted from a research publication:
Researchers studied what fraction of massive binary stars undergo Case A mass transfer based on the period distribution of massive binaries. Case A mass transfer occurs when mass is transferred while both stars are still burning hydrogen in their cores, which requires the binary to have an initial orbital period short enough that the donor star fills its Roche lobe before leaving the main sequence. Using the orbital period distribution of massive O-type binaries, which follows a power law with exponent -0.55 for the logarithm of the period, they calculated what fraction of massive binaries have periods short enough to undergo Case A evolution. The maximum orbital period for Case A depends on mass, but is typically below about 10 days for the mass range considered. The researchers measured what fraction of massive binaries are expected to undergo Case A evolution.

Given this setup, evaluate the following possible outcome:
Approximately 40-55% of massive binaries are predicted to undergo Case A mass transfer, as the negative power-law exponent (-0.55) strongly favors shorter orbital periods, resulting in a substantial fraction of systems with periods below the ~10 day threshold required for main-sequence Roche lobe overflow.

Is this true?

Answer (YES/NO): NO